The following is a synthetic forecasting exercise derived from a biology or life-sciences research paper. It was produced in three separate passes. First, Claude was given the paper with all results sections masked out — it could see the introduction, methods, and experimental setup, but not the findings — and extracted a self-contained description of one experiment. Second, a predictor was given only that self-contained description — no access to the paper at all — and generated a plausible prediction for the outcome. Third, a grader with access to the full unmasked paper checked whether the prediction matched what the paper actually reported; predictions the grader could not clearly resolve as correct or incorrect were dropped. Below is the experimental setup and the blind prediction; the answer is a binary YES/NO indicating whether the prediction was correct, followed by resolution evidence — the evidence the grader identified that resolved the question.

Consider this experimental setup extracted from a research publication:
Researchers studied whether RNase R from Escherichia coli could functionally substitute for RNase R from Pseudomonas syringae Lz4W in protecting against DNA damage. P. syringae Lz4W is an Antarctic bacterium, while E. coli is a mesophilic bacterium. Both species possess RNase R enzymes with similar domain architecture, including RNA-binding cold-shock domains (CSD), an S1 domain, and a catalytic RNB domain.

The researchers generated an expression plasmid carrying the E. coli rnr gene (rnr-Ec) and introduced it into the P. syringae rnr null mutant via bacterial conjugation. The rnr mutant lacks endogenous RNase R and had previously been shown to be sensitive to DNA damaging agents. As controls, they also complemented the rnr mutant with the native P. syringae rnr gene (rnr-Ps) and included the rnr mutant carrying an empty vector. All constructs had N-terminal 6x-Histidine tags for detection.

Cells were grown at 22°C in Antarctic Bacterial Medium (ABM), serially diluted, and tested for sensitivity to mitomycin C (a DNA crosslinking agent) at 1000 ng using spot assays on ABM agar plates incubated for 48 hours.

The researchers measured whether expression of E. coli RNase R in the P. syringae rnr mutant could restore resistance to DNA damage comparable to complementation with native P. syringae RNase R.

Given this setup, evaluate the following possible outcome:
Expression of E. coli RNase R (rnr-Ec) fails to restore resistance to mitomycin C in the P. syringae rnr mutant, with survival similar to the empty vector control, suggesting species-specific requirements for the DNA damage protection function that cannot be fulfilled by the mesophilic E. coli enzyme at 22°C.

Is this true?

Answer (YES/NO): NO